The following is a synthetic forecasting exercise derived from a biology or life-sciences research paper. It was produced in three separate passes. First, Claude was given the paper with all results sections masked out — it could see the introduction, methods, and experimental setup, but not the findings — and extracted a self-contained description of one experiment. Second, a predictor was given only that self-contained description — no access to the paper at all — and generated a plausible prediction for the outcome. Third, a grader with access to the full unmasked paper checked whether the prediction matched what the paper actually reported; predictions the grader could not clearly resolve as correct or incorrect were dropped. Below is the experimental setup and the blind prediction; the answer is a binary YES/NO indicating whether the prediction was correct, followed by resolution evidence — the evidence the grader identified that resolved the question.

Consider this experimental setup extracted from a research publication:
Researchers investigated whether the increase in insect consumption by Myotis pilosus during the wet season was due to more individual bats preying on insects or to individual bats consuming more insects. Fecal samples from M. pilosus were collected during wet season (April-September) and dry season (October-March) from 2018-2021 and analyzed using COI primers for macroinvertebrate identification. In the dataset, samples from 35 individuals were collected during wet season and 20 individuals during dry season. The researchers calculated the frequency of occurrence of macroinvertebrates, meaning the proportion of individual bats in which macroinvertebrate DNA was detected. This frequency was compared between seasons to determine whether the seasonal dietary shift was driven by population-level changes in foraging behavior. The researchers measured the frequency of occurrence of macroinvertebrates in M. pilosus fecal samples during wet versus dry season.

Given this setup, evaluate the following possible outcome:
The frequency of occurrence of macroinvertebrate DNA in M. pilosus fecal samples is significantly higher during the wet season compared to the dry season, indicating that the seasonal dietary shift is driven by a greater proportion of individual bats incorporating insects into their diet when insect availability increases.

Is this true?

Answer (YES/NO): YES